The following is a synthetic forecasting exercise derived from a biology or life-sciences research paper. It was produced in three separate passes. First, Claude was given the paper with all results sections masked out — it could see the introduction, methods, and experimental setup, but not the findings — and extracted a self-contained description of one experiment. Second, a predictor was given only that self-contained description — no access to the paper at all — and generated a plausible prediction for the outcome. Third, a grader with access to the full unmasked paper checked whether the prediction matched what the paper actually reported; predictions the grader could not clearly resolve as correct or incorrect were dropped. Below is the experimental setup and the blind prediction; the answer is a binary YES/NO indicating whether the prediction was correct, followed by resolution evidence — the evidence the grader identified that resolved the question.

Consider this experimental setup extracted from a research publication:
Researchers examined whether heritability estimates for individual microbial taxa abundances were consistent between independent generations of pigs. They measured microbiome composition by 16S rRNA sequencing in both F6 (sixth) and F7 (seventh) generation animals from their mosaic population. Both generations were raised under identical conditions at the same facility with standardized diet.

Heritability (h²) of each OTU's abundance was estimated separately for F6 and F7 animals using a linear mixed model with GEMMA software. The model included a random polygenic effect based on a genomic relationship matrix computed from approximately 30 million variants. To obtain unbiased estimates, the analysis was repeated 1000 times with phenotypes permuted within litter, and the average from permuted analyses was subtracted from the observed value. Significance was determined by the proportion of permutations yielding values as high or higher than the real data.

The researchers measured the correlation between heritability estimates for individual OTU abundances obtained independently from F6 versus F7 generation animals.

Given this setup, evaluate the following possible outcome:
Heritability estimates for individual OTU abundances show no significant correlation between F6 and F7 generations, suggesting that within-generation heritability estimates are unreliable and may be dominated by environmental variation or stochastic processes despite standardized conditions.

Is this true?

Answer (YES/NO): NO